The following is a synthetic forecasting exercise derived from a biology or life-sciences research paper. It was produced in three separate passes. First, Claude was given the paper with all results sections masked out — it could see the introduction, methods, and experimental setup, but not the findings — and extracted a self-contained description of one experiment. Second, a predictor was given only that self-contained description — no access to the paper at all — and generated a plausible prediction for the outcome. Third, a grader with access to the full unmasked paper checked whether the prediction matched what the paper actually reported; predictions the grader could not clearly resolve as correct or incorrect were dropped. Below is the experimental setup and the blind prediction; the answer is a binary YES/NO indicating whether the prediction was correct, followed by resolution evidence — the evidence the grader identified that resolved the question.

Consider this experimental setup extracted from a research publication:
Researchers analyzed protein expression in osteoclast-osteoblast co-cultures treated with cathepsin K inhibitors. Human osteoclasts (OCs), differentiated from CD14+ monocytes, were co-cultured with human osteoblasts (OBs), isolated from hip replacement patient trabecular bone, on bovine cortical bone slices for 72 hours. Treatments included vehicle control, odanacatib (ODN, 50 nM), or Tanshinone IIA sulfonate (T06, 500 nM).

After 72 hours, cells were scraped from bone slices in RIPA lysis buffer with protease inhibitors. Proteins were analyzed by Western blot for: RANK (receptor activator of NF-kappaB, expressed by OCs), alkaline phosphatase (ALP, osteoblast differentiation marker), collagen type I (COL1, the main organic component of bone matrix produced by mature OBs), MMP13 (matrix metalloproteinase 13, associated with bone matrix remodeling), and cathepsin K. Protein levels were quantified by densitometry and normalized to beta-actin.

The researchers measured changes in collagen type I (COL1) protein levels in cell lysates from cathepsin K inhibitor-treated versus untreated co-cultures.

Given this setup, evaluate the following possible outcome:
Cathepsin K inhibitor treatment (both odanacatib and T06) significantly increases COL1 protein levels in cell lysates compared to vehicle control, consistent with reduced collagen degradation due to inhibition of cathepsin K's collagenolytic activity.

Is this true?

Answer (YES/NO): NO